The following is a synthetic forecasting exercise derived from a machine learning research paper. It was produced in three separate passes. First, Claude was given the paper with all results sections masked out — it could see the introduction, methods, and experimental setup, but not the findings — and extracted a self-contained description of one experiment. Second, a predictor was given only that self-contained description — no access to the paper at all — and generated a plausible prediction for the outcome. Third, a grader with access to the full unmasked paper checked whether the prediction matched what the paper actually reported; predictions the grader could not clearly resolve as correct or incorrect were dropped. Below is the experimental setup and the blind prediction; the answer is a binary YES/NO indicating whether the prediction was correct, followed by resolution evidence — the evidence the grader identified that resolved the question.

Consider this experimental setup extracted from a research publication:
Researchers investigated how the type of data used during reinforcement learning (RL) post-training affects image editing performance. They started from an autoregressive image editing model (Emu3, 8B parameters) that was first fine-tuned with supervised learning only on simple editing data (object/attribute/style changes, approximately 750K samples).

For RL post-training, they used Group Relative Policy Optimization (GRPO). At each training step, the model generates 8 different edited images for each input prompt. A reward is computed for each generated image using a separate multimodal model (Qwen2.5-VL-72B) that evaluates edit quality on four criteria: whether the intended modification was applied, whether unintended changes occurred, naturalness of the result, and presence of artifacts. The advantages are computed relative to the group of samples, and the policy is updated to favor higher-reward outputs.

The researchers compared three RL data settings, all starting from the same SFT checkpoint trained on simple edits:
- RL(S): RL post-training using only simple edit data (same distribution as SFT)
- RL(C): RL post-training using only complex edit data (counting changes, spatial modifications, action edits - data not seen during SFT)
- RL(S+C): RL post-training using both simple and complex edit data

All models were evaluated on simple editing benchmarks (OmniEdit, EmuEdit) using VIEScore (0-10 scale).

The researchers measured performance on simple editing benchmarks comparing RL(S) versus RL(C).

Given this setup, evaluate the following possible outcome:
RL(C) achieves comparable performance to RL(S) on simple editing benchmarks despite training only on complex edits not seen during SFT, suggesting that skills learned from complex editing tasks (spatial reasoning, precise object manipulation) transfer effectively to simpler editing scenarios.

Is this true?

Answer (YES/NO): YES